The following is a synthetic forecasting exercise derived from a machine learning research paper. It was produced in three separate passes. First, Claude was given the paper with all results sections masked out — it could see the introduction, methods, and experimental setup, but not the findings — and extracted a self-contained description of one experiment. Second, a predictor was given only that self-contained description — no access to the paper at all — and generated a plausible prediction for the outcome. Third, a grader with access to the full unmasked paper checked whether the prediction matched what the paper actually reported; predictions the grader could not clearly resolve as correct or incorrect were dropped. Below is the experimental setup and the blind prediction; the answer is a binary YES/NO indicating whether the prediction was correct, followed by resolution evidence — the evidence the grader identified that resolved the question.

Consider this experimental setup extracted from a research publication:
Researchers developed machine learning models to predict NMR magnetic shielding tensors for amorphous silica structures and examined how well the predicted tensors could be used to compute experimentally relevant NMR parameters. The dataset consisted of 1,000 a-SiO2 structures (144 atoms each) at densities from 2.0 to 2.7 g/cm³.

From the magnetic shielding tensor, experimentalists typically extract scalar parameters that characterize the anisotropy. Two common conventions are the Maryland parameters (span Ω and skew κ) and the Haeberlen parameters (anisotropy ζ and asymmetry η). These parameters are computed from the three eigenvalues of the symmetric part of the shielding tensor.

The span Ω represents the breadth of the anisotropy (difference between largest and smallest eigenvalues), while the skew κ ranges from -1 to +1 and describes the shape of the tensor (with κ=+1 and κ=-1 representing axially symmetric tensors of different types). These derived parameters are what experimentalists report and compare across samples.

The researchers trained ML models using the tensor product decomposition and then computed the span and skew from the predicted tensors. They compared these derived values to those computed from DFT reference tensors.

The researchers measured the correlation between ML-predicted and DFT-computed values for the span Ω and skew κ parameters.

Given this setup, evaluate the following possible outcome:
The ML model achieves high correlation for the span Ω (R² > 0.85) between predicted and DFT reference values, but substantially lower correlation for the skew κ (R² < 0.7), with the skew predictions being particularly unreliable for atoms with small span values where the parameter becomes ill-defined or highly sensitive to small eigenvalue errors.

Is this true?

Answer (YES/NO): NO